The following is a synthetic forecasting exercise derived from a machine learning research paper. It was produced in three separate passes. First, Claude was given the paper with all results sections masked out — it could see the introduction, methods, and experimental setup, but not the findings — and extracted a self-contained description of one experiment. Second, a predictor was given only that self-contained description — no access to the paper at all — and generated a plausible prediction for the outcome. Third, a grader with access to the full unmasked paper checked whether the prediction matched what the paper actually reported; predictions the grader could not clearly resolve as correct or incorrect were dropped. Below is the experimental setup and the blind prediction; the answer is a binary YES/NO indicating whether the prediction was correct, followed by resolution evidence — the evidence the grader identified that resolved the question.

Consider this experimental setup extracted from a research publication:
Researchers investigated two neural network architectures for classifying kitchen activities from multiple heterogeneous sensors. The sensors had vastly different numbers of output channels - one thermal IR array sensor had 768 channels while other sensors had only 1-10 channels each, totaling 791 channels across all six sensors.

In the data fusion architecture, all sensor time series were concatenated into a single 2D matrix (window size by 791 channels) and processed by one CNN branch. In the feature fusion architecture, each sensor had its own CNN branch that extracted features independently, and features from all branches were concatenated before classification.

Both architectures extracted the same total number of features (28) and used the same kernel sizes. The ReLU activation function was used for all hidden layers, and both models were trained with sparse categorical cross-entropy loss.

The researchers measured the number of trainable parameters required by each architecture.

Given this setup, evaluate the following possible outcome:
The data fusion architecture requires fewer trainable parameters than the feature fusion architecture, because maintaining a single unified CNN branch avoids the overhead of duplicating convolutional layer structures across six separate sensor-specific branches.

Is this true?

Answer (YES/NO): NO